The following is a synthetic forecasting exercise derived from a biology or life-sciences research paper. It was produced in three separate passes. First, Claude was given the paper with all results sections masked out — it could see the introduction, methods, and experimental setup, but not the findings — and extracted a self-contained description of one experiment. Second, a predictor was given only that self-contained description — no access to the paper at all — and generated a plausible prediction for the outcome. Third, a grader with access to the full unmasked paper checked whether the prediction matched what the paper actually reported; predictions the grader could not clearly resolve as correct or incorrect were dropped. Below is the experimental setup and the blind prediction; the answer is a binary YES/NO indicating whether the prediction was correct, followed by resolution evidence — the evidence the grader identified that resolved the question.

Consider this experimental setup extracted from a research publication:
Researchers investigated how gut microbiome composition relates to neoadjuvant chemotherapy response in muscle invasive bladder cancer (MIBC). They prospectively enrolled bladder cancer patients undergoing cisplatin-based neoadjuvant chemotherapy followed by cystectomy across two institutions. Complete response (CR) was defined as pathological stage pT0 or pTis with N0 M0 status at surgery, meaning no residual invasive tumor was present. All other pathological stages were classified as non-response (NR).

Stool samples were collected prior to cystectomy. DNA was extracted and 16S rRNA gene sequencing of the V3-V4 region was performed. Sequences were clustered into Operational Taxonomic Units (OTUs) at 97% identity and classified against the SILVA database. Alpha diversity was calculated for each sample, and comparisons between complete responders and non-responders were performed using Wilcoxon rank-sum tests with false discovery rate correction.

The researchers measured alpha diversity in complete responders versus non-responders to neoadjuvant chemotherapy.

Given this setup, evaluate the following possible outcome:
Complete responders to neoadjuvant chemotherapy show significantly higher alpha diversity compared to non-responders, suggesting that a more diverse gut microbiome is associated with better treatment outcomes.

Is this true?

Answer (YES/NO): NO